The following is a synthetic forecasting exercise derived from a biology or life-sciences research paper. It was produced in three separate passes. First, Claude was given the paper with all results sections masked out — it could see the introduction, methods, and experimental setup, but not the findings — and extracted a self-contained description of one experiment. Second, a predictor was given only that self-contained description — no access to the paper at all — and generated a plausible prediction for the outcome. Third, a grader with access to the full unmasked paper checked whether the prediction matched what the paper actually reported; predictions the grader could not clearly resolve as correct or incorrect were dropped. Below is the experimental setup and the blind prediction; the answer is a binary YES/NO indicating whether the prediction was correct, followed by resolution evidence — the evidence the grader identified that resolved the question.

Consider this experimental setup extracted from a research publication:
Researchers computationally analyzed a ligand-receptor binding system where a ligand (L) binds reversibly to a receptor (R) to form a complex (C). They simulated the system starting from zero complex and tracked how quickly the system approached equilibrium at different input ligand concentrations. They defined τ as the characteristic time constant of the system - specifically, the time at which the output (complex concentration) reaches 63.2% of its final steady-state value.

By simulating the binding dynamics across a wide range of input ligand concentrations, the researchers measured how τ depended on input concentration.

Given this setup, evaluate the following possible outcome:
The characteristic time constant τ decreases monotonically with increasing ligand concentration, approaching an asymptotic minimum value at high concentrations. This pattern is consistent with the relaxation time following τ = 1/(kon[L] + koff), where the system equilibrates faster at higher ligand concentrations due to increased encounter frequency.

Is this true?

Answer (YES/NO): YES